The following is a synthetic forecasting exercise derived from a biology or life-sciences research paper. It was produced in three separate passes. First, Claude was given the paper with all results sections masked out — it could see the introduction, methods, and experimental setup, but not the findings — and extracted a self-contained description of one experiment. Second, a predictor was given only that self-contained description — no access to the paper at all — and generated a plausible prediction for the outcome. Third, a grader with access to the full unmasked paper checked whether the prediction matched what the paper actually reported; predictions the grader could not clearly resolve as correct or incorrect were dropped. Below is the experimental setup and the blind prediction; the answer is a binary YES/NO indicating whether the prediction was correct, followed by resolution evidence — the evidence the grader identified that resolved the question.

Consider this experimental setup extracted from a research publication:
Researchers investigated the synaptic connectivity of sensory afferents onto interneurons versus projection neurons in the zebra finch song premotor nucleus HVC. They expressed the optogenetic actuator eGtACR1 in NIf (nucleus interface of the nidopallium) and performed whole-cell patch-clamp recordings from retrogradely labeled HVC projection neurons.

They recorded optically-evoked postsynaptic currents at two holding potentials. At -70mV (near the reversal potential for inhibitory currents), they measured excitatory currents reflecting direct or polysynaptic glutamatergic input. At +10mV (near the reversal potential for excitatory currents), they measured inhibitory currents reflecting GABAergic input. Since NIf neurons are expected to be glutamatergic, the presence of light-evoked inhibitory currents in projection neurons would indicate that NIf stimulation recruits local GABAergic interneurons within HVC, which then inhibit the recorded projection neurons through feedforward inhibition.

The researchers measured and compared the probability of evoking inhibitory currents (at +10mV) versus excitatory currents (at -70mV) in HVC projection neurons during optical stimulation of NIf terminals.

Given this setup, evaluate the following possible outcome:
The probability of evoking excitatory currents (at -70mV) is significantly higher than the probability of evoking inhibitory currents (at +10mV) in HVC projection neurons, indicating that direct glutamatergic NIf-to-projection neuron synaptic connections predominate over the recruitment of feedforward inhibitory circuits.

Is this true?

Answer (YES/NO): NO